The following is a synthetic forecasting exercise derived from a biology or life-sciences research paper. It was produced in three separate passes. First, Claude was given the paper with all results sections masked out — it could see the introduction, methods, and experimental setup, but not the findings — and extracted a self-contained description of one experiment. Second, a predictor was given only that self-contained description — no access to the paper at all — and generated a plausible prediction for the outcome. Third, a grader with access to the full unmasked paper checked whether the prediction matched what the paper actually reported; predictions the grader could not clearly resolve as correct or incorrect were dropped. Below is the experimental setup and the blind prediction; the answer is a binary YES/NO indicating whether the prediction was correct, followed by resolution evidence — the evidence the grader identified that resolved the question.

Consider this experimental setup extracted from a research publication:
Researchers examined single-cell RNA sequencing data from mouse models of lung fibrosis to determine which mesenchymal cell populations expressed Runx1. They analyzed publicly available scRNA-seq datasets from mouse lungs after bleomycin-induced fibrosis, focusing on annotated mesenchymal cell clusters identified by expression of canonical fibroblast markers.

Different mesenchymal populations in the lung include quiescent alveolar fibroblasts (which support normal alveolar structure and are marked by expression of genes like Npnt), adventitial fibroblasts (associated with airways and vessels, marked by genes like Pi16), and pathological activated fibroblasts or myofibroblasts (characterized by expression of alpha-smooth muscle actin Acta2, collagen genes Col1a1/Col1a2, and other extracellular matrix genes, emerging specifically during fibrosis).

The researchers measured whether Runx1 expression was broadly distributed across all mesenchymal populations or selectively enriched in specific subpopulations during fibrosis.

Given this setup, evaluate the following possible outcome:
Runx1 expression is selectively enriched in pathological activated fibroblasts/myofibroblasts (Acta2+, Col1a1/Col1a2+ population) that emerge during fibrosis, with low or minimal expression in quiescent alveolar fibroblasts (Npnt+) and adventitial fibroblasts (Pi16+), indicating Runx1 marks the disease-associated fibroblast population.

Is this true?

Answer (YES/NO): YES